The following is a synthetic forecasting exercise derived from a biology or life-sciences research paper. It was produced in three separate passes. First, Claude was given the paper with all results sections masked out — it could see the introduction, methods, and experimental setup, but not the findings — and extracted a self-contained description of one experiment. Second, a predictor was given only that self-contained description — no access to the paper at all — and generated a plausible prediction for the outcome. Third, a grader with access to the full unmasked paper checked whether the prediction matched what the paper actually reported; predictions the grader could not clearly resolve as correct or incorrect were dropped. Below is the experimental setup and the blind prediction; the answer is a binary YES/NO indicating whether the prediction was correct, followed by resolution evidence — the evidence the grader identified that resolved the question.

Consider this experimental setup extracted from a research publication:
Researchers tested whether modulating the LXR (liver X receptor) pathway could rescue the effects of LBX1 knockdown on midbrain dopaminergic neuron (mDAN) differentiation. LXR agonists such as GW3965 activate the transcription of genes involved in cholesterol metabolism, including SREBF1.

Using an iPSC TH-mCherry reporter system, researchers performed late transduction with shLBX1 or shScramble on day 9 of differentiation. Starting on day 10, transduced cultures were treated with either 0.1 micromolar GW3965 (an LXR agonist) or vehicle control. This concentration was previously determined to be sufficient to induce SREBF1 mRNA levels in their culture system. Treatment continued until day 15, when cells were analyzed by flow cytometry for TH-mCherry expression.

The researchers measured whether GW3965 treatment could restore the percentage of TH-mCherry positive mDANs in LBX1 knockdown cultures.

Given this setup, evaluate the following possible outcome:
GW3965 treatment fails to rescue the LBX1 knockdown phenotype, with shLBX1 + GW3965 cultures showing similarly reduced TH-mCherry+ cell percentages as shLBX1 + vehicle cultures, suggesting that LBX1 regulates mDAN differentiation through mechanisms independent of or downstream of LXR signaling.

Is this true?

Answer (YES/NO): YES